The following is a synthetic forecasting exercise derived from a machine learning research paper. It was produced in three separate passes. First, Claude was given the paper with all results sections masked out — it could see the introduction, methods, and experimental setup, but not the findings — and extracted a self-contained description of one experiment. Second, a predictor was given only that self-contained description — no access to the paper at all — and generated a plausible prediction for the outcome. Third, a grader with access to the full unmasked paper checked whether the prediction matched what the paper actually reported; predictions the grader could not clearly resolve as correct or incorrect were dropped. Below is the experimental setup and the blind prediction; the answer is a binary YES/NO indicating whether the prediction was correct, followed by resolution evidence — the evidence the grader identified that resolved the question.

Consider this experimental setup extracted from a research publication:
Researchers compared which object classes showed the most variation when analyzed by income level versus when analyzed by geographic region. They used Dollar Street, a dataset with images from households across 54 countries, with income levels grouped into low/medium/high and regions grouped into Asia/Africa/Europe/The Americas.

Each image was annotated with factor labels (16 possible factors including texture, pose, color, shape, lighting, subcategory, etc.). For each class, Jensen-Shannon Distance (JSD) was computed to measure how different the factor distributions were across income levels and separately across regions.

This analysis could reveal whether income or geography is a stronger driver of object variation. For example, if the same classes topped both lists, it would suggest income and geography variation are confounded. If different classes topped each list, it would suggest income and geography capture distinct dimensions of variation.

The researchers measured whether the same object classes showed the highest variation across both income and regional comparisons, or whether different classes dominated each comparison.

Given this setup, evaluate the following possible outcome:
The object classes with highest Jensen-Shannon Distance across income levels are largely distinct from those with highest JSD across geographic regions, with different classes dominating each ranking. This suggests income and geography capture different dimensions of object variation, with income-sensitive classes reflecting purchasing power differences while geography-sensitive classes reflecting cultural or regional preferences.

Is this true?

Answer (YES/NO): YES